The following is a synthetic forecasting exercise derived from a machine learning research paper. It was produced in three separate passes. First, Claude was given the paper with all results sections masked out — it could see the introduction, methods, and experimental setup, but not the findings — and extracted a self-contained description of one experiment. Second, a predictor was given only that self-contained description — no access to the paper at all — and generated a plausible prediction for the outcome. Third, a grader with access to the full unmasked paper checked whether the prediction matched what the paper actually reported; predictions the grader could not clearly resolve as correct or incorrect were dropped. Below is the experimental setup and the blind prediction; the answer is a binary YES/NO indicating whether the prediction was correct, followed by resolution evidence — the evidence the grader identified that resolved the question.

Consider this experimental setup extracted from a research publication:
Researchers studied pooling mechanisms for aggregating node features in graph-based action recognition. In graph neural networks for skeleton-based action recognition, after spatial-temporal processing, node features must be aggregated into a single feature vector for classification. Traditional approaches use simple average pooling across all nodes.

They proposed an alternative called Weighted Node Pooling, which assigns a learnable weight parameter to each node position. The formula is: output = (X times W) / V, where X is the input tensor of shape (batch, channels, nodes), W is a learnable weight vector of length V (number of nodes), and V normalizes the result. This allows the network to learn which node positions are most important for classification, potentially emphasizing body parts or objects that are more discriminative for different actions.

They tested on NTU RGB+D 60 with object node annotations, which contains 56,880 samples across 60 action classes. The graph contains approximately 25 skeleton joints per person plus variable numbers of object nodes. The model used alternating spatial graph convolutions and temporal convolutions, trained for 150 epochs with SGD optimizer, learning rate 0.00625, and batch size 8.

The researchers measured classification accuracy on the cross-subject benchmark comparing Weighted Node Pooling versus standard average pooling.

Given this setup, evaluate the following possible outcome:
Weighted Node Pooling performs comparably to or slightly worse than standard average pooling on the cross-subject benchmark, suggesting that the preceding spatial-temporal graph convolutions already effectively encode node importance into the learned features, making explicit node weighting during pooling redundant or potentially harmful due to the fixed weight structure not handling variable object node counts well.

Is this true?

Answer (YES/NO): NO